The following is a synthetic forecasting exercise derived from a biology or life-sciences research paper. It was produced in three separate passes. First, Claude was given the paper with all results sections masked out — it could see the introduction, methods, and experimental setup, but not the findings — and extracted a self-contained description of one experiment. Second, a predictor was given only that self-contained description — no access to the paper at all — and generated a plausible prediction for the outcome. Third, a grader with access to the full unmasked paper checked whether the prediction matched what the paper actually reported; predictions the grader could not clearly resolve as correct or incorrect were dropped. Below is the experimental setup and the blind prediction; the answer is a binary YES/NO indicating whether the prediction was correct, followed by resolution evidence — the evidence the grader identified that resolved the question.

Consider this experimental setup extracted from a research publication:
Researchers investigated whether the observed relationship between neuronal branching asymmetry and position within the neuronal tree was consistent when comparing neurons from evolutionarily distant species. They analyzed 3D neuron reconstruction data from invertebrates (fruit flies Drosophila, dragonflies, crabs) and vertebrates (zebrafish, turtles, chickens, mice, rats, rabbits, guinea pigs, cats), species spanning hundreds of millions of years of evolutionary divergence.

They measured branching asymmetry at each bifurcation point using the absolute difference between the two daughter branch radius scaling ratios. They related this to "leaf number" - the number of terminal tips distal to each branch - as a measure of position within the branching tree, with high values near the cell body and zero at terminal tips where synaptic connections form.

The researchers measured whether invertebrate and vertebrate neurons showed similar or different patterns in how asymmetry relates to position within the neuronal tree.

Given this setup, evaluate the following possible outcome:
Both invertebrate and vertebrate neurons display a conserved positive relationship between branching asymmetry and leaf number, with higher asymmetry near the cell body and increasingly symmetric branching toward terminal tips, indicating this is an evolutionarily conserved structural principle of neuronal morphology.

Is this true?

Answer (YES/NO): NO